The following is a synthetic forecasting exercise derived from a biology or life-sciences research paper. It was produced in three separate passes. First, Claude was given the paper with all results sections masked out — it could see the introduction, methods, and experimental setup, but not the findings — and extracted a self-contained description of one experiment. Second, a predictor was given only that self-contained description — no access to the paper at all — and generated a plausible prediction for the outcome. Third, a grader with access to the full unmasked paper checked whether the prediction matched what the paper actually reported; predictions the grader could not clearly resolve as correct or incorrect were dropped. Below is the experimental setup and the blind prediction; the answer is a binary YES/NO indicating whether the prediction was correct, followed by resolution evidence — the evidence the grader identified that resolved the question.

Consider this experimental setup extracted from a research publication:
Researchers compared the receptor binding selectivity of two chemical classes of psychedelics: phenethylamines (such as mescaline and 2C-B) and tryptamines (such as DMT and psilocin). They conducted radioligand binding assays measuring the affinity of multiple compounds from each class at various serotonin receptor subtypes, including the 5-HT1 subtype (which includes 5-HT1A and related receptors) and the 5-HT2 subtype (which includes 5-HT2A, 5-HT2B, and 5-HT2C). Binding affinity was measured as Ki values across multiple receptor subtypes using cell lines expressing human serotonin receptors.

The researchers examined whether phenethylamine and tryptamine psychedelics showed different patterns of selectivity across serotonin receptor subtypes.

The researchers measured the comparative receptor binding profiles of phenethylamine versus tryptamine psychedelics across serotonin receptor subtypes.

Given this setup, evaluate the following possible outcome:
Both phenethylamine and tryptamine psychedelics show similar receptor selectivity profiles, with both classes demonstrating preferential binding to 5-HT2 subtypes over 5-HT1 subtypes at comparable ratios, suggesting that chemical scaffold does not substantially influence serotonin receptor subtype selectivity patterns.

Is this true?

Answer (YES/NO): NO